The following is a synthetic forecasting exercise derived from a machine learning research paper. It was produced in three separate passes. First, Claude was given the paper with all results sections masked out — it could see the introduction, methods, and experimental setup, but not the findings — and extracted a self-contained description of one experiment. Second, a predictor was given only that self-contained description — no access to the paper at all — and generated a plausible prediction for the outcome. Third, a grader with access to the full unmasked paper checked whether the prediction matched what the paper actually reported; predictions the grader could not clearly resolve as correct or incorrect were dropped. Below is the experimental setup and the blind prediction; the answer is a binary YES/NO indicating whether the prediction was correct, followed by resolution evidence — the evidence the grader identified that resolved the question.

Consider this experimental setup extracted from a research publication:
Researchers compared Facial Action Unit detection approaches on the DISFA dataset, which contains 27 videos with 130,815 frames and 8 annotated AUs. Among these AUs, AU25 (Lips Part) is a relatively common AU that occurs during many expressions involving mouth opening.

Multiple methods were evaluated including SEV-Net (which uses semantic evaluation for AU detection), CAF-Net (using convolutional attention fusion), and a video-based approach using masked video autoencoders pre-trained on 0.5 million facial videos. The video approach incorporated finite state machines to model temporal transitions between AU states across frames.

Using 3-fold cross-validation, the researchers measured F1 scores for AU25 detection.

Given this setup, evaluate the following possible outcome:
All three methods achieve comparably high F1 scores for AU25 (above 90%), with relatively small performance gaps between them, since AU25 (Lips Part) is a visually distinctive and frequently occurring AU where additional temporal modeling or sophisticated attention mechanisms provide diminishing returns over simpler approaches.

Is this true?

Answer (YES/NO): YES